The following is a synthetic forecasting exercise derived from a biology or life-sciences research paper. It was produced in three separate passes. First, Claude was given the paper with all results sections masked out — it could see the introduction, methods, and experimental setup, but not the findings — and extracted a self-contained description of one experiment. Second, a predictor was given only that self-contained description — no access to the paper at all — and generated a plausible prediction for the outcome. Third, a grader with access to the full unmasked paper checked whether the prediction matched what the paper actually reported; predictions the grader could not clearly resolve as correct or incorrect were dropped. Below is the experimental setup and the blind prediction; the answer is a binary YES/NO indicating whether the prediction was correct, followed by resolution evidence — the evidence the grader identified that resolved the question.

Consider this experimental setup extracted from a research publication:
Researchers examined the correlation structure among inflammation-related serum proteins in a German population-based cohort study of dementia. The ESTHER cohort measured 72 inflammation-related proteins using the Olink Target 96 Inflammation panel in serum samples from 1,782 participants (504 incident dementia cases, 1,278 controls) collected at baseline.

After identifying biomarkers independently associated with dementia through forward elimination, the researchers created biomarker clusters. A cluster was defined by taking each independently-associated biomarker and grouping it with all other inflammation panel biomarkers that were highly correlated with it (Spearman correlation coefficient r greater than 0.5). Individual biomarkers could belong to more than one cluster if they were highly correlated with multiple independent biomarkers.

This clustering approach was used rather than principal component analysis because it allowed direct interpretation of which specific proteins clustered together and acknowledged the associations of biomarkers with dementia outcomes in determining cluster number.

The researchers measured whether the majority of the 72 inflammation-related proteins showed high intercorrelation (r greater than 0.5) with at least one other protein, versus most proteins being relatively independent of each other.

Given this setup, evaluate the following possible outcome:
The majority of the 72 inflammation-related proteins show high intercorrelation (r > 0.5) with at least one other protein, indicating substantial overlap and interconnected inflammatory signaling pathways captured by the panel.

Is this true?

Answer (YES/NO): YES